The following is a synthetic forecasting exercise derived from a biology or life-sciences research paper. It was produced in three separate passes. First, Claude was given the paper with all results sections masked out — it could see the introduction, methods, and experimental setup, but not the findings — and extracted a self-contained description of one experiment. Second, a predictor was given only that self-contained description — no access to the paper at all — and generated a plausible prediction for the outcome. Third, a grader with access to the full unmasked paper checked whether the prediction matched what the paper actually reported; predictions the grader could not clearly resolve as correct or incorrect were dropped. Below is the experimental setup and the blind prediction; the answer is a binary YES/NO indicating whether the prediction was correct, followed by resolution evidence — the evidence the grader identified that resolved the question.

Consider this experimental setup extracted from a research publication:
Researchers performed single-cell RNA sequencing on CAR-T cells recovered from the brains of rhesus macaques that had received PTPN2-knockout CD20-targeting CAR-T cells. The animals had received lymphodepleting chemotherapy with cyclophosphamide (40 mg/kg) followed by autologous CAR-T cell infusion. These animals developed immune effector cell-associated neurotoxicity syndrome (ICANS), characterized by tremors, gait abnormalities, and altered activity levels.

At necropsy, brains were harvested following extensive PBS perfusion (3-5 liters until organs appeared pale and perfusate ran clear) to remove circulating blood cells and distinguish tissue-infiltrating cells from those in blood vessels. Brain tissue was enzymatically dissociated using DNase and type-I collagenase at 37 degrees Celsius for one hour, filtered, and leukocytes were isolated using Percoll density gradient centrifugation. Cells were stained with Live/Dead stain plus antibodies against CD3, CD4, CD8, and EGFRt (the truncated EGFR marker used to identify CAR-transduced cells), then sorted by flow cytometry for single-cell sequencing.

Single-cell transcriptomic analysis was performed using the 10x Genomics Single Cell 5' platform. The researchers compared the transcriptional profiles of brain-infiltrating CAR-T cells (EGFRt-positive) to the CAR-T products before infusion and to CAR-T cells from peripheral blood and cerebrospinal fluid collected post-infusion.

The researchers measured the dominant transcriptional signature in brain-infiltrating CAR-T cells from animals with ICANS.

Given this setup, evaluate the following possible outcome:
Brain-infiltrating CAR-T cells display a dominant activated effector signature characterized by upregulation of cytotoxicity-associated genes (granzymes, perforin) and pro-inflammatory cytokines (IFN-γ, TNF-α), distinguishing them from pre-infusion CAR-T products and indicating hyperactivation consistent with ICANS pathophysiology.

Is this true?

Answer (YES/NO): NO